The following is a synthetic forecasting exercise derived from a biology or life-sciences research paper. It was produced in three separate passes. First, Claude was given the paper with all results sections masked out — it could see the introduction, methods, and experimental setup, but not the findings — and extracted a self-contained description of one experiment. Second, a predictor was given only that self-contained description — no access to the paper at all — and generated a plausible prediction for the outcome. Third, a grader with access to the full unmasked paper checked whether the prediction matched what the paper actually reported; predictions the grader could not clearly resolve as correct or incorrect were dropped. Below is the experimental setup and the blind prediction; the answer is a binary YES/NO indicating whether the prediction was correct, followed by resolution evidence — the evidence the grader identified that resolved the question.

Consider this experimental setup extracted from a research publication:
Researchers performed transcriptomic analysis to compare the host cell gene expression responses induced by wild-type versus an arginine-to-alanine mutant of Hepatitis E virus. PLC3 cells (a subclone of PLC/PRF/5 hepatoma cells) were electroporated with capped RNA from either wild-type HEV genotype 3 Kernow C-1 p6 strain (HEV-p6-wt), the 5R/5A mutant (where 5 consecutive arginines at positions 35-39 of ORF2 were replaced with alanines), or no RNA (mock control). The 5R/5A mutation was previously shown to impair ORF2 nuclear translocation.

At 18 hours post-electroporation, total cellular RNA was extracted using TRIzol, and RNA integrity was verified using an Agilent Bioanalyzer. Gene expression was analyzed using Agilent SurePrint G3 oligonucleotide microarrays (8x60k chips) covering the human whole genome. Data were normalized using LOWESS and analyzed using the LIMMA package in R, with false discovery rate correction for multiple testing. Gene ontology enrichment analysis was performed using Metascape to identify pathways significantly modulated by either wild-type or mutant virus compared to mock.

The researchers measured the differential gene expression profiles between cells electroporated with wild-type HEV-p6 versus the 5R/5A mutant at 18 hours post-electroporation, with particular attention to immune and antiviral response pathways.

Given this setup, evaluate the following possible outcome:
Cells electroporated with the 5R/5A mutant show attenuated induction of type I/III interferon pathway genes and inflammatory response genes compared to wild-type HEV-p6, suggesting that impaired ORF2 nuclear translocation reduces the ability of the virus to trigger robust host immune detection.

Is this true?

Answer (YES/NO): NO